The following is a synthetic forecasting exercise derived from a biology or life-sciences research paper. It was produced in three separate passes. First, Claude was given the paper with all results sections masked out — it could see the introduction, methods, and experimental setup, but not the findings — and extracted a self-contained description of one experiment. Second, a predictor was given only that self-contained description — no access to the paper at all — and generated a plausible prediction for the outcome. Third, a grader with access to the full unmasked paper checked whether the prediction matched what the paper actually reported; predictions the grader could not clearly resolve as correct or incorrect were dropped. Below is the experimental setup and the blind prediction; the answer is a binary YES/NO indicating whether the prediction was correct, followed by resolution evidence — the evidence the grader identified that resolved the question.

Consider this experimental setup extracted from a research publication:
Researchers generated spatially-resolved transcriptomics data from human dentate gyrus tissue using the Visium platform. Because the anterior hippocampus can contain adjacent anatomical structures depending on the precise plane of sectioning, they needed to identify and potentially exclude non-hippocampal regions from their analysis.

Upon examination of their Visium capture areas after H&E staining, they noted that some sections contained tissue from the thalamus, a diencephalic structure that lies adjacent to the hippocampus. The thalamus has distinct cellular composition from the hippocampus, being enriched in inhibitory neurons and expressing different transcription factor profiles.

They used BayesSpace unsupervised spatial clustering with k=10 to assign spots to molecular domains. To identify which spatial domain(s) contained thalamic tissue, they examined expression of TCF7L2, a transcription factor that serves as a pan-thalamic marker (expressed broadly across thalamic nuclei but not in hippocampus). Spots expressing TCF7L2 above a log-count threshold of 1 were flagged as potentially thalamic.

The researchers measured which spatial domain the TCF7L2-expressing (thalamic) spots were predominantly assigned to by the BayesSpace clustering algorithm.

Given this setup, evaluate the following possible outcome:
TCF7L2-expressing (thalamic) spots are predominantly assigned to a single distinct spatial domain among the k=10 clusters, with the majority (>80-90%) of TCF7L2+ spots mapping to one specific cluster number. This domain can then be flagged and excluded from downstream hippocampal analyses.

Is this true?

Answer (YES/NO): NO